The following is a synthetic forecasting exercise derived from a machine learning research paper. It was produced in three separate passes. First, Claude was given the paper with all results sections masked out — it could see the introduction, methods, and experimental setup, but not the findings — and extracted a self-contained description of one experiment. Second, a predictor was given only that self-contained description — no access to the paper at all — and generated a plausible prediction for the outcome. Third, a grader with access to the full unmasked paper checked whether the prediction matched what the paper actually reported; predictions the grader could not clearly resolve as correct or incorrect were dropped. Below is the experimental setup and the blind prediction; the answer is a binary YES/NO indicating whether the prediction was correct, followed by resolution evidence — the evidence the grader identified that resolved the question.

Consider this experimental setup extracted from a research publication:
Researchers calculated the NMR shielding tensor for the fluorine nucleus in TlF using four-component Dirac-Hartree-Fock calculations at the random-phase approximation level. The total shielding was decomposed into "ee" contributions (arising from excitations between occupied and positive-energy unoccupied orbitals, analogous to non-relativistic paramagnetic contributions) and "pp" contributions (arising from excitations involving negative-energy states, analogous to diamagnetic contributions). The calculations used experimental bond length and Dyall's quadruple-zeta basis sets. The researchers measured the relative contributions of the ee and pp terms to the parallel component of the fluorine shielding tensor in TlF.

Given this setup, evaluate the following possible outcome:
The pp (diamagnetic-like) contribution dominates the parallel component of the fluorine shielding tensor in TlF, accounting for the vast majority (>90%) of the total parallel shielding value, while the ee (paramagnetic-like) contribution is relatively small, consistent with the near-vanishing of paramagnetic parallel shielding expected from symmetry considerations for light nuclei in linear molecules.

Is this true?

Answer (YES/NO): YES